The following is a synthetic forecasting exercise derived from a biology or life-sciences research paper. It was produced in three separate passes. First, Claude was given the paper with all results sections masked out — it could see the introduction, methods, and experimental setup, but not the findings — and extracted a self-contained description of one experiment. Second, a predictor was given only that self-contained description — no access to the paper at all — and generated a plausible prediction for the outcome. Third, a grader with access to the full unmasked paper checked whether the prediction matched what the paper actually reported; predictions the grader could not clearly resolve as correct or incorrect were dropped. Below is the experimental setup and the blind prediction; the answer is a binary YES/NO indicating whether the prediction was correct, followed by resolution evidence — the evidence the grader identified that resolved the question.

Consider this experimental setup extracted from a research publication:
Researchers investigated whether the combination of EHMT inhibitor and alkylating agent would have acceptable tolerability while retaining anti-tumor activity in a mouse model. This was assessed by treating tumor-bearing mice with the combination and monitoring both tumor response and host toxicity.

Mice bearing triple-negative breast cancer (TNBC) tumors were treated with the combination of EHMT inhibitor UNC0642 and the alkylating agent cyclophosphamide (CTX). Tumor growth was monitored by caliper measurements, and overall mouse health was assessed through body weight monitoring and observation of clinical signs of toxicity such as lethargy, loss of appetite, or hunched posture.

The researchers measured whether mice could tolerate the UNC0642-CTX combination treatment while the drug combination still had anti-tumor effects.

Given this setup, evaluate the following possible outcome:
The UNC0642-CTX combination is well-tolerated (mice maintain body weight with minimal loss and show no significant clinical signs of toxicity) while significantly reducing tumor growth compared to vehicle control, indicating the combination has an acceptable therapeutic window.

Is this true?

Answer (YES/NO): YES